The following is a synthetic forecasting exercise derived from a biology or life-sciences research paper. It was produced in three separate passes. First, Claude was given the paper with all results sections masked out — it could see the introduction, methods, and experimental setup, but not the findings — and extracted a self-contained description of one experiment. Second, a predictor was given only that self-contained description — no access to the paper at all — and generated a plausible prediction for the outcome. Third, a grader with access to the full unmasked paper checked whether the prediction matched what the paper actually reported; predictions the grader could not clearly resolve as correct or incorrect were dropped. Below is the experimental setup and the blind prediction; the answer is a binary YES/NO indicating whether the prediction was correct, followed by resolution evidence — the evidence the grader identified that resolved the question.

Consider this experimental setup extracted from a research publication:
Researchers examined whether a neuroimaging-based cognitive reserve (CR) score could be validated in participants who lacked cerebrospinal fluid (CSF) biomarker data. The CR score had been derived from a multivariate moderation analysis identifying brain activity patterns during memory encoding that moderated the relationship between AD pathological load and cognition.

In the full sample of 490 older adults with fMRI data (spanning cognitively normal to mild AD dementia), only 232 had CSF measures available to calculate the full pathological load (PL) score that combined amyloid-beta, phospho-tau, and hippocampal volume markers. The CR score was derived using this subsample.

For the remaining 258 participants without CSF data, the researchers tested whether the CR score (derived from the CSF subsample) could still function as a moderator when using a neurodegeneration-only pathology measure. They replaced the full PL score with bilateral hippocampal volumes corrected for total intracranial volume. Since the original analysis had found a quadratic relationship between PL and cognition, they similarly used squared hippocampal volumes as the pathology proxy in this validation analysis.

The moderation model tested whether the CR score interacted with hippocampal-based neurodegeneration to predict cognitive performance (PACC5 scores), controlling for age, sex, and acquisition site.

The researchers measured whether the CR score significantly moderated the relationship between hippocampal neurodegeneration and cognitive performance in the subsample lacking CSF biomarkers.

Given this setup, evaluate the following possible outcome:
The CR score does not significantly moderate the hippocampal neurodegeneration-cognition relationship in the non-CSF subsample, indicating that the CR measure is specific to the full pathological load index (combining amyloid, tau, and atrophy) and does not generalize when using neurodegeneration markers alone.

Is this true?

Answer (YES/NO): NO